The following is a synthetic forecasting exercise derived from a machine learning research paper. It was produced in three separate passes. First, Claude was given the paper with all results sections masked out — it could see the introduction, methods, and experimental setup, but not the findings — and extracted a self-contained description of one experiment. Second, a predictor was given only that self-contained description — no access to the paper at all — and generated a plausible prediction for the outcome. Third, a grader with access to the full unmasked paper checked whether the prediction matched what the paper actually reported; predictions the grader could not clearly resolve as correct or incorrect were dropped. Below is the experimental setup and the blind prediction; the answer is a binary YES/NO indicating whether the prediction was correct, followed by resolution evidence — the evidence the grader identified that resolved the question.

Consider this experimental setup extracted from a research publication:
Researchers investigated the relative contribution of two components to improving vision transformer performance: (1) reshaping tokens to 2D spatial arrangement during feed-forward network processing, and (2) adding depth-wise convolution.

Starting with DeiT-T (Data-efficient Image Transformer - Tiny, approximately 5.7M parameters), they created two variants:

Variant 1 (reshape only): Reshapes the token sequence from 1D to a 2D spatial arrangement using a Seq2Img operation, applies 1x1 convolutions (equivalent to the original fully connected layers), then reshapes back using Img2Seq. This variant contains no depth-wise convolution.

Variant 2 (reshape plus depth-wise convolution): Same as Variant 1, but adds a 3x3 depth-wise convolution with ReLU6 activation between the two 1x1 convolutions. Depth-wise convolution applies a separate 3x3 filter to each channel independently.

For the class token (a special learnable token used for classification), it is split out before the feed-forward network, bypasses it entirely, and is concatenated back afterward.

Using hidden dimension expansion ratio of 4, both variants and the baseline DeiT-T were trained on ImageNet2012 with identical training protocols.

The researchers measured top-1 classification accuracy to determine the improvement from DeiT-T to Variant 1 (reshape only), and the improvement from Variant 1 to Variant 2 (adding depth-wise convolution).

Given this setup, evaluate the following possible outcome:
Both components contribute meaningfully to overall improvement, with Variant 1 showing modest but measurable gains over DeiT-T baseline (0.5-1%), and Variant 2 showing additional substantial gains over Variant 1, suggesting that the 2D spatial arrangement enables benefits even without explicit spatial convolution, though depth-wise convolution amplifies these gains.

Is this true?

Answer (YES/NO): NO